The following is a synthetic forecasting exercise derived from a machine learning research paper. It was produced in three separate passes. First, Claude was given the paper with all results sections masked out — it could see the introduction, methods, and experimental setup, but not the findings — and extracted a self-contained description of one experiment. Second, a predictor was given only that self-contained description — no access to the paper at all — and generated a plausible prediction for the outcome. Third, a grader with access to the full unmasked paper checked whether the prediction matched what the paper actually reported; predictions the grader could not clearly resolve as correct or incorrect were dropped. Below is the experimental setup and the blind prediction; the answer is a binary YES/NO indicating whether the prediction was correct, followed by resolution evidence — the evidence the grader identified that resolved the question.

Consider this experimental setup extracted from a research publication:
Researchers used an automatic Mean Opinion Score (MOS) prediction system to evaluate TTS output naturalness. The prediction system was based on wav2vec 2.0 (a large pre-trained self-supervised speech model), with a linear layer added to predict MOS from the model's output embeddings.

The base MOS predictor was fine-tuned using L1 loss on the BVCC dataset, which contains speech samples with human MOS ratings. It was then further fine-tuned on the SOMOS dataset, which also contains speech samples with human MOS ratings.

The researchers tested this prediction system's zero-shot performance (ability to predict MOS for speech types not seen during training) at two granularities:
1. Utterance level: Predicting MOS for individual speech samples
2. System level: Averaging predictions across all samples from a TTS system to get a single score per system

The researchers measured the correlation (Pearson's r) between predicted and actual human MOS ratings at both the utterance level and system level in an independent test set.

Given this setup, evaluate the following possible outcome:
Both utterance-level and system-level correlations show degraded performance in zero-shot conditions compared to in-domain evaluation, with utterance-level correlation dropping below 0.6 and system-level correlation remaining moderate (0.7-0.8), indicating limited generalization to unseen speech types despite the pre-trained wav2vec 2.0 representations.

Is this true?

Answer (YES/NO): NO